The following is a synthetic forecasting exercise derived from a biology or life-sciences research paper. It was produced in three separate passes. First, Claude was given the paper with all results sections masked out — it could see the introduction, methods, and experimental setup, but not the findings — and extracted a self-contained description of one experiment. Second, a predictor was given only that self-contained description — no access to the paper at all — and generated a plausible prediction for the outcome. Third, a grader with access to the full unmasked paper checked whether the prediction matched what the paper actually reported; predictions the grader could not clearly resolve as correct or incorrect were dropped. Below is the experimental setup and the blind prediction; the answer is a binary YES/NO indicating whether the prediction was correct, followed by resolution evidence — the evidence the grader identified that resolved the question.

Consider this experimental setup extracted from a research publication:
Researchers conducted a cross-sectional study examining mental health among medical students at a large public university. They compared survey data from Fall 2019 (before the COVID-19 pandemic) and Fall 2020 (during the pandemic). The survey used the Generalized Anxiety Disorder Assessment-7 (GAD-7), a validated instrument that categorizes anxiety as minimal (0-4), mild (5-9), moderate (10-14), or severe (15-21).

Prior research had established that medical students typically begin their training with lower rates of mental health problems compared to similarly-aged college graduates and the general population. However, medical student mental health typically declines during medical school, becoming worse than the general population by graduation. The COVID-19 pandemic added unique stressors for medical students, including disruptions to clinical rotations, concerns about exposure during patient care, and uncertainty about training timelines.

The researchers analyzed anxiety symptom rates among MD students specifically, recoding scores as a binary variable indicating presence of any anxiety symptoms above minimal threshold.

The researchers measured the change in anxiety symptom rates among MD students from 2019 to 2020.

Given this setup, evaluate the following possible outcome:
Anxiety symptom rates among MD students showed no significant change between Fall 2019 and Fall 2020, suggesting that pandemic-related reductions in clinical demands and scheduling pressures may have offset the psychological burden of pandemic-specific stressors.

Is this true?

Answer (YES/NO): NO